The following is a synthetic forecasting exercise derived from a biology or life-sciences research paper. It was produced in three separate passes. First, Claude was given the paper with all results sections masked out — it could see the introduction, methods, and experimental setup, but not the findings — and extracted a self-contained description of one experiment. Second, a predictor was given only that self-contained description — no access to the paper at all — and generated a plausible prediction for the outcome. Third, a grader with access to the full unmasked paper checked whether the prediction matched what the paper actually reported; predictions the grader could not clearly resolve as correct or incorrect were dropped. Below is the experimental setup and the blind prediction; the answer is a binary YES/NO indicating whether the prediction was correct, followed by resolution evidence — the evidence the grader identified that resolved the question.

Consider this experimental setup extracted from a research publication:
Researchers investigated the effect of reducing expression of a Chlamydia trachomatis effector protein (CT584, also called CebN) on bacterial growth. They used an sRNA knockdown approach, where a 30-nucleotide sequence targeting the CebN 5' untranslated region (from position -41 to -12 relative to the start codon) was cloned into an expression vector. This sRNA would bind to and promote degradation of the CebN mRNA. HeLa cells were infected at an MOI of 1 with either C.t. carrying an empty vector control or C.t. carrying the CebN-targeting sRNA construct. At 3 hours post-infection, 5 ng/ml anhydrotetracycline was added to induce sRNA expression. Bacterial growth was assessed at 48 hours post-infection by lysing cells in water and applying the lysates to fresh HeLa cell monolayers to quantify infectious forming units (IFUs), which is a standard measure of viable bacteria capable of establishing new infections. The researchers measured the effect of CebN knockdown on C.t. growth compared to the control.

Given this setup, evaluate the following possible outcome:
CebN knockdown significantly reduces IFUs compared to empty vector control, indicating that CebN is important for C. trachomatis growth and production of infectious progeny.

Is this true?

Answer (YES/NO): YES